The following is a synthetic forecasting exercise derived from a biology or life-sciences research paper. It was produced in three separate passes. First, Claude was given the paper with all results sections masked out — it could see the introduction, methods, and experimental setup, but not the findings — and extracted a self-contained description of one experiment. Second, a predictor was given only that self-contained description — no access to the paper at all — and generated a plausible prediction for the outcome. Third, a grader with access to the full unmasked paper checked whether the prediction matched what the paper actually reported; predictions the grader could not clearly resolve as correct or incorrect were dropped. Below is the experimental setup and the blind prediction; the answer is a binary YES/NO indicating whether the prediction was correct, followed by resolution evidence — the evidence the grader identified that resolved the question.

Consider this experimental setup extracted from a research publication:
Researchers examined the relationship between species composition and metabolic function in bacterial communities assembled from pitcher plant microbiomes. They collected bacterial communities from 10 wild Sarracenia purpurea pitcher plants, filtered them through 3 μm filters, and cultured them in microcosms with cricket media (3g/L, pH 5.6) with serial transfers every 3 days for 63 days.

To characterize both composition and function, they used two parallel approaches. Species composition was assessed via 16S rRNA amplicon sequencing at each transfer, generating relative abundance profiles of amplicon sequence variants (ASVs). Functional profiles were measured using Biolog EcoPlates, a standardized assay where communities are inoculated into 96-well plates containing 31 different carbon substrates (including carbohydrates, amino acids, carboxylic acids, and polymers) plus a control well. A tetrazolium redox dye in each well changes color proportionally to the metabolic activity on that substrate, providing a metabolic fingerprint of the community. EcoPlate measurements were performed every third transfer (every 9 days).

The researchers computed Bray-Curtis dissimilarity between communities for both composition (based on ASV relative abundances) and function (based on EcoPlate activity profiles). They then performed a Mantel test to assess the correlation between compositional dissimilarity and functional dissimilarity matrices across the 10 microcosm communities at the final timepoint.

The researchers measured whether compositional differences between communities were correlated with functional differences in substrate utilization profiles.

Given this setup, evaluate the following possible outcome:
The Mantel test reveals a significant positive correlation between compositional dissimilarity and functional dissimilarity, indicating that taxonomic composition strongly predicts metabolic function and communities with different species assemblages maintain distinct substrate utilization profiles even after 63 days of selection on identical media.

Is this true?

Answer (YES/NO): YES